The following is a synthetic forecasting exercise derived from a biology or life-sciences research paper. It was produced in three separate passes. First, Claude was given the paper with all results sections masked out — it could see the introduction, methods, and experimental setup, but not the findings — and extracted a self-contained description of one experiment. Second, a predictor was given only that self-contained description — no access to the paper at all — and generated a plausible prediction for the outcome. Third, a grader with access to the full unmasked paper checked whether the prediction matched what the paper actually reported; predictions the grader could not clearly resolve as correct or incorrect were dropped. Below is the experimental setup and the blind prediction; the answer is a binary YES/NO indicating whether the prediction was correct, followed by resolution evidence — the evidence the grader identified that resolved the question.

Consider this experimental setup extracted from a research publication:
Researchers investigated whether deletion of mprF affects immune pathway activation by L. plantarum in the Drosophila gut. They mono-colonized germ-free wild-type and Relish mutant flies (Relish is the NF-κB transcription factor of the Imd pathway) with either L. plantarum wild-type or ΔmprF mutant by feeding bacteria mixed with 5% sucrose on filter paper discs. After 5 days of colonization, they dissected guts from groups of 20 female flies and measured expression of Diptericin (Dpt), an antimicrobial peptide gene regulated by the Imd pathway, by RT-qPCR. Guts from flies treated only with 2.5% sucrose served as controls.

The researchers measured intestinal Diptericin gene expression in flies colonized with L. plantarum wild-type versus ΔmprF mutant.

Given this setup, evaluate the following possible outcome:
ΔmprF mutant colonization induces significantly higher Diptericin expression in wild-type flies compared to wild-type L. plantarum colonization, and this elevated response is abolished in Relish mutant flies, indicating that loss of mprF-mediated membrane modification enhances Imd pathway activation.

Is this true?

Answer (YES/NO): YES